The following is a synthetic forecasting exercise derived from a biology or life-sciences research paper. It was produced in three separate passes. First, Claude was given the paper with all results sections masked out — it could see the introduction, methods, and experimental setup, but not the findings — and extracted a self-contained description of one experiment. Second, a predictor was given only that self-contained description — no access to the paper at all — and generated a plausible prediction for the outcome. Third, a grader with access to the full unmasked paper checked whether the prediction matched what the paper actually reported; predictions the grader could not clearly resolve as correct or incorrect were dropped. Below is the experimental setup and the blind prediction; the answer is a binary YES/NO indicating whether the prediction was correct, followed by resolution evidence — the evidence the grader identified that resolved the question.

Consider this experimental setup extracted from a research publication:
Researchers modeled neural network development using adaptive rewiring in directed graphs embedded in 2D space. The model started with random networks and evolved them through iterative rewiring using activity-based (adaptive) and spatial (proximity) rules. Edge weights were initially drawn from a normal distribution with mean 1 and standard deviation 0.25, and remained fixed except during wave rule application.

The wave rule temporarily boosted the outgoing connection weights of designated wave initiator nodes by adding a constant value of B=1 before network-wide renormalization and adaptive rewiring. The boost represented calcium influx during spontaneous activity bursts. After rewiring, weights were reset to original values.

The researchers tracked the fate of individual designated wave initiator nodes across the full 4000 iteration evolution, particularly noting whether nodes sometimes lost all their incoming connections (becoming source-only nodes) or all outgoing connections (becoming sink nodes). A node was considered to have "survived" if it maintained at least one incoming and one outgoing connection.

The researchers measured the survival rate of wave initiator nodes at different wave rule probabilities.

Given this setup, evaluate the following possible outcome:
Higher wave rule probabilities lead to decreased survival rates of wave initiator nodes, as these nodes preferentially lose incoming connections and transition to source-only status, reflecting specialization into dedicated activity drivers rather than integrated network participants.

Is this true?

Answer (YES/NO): YES